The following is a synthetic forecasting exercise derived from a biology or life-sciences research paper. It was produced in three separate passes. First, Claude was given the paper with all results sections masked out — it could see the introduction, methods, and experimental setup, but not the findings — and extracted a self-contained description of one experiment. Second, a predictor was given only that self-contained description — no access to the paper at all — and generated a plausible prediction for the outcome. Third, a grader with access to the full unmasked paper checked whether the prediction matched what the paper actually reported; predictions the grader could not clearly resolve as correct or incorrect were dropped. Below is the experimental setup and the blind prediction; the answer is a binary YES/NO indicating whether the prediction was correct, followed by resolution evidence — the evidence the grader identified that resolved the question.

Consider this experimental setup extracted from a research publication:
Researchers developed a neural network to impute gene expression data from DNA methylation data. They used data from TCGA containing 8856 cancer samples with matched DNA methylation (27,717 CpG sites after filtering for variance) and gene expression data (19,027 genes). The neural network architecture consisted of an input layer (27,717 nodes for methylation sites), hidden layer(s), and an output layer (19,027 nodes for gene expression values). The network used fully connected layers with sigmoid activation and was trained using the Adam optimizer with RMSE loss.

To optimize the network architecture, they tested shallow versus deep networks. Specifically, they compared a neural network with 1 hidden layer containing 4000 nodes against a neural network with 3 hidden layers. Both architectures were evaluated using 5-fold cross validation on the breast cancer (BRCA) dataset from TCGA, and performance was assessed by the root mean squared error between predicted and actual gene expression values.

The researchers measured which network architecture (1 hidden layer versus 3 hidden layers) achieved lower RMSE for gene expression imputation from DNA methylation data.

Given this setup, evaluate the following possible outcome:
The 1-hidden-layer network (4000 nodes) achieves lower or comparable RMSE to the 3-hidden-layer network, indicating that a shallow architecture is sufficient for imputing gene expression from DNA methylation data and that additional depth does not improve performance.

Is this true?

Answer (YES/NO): YES